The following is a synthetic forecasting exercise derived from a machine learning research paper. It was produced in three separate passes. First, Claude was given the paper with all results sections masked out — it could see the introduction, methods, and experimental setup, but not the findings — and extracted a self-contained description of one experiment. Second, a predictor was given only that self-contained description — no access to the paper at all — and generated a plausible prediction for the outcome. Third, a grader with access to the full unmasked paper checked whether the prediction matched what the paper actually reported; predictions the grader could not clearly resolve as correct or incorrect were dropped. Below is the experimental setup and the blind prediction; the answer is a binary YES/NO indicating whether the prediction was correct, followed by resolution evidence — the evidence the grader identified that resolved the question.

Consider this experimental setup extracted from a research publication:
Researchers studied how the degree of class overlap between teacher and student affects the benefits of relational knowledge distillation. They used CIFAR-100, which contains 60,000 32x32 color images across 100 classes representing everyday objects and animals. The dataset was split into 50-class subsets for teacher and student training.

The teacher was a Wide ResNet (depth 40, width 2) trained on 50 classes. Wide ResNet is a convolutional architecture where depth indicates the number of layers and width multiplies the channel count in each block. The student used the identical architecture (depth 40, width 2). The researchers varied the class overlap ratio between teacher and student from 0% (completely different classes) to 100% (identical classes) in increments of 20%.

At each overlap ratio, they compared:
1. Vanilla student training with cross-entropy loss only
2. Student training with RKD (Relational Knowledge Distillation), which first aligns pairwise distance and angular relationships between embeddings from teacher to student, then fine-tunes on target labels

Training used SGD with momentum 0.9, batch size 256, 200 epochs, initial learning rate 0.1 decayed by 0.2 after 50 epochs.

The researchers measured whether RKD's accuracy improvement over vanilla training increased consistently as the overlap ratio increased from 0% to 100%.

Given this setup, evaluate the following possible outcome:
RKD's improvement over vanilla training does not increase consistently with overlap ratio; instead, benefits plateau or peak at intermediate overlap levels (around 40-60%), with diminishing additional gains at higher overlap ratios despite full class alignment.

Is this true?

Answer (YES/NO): NO